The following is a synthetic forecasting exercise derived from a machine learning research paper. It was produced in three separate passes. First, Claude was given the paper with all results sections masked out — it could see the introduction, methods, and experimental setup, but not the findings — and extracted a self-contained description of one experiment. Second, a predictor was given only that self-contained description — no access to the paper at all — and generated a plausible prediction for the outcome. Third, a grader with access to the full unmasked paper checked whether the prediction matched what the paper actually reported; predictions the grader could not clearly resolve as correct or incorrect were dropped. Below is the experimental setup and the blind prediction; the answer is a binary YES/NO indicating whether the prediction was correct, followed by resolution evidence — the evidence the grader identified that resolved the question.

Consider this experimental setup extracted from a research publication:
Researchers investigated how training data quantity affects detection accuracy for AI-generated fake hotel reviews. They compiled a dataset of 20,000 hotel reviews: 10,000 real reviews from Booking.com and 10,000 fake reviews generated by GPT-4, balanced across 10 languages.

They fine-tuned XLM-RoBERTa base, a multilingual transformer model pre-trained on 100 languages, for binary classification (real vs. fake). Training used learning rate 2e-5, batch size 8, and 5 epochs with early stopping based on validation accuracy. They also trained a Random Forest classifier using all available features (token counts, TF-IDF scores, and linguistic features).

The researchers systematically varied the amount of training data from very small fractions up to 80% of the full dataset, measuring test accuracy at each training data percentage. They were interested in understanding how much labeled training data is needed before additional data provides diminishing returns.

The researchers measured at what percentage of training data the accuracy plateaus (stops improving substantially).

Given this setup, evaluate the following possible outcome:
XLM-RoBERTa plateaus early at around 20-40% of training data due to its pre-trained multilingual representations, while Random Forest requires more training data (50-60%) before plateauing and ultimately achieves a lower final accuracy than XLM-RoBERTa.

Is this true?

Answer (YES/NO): NO